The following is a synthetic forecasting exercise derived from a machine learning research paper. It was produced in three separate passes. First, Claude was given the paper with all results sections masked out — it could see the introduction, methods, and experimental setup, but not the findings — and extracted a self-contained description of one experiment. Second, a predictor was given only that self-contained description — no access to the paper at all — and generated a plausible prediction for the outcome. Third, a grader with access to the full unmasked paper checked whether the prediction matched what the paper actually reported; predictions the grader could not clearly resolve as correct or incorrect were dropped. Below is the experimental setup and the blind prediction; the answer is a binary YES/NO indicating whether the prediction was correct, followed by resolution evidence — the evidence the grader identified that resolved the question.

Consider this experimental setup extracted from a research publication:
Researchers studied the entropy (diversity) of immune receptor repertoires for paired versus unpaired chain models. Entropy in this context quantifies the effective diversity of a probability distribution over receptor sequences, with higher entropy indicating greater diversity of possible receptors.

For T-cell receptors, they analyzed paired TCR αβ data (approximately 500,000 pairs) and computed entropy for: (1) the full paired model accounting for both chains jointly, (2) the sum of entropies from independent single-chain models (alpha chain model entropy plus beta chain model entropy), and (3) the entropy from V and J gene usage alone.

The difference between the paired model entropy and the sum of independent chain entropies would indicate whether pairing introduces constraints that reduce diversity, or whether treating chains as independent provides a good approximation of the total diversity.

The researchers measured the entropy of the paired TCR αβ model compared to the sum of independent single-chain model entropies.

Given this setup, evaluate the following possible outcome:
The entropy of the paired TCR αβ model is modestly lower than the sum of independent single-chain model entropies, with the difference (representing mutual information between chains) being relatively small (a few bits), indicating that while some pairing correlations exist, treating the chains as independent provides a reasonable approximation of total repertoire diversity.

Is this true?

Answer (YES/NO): NO